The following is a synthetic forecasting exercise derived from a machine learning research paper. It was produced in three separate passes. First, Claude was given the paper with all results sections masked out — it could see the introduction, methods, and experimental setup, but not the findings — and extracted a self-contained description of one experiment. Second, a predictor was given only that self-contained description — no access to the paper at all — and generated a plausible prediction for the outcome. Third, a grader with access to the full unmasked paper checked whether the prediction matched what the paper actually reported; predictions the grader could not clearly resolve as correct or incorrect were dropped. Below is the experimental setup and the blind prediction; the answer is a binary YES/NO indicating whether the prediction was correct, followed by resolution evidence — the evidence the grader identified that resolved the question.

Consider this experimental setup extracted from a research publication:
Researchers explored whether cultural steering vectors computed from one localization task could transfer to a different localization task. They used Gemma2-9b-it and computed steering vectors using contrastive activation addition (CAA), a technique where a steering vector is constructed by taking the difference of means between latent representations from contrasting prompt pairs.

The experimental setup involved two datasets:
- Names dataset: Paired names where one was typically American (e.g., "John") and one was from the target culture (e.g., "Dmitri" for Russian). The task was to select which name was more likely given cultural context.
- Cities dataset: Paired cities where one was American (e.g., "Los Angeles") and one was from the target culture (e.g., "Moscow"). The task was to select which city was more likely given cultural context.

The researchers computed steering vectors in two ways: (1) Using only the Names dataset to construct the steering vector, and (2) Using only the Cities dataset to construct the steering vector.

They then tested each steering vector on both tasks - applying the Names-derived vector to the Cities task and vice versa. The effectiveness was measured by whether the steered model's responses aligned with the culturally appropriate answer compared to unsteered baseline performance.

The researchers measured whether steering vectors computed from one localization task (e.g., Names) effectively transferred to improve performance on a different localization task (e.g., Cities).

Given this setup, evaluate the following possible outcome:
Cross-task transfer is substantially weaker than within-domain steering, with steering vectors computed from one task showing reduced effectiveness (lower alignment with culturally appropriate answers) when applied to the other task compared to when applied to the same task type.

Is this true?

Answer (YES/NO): NO